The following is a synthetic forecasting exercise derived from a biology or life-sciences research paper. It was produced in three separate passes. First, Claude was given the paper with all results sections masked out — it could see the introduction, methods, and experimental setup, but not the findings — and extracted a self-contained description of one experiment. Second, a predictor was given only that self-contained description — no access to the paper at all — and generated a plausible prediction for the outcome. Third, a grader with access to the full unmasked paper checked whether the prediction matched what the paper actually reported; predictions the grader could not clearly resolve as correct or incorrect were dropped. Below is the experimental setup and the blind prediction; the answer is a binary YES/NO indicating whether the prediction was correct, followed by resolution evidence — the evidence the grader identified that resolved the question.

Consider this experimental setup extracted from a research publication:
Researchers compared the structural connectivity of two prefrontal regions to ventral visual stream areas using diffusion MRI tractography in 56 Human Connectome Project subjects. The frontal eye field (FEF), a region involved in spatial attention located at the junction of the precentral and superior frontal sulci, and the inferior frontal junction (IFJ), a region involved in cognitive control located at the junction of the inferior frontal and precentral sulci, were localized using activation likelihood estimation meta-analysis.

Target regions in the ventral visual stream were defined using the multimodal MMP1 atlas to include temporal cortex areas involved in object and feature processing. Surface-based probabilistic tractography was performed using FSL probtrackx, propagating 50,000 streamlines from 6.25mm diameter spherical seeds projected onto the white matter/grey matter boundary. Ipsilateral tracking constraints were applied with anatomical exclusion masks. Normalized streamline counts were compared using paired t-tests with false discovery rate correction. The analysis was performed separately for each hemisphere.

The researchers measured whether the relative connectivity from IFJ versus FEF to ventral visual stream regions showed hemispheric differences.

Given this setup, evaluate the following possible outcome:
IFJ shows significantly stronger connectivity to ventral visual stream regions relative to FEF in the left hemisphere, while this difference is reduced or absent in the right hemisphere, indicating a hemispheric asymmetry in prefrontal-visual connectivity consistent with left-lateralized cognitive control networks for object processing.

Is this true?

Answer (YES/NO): NO